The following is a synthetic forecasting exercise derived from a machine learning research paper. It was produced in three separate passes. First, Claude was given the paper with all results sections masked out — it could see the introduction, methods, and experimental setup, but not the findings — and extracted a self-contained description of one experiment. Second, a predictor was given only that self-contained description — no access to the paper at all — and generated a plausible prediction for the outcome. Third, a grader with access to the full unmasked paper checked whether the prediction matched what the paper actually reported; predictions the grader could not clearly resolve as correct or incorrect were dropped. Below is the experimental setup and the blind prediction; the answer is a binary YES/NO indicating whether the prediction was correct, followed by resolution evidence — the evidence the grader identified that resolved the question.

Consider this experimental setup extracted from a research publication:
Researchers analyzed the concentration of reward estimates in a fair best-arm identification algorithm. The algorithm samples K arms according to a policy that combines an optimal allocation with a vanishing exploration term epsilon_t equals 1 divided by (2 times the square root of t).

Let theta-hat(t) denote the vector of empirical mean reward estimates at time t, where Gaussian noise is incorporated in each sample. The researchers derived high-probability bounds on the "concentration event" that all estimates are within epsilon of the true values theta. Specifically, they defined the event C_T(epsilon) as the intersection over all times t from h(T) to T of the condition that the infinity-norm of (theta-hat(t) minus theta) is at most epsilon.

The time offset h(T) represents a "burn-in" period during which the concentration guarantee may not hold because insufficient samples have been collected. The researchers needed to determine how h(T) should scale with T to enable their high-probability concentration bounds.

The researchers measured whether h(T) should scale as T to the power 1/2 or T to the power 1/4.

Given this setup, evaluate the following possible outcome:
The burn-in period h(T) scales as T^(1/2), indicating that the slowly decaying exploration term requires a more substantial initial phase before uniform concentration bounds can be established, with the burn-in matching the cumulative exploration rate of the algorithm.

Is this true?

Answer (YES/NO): NO